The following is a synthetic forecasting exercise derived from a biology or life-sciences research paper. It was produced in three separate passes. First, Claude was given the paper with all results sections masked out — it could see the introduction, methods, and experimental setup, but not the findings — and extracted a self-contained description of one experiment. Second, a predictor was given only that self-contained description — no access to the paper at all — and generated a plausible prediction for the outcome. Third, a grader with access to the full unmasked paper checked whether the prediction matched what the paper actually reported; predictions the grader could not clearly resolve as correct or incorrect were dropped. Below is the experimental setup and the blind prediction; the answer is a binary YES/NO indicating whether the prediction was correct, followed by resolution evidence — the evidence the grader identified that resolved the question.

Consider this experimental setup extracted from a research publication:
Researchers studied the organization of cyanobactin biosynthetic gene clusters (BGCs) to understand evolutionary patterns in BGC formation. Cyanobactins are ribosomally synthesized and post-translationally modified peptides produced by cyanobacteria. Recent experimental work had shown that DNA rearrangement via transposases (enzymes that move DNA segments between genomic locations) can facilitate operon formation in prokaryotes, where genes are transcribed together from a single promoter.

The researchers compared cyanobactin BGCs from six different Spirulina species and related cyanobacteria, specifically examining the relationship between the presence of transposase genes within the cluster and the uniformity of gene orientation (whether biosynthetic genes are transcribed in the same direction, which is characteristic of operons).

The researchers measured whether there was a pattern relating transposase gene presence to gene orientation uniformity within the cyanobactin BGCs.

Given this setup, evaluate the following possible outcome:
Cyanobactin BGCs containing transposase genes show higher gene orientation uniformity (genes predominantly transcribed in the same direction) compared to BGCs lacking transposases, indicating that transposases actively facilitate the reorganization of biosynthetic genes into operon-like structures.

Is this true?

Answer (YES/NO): NO